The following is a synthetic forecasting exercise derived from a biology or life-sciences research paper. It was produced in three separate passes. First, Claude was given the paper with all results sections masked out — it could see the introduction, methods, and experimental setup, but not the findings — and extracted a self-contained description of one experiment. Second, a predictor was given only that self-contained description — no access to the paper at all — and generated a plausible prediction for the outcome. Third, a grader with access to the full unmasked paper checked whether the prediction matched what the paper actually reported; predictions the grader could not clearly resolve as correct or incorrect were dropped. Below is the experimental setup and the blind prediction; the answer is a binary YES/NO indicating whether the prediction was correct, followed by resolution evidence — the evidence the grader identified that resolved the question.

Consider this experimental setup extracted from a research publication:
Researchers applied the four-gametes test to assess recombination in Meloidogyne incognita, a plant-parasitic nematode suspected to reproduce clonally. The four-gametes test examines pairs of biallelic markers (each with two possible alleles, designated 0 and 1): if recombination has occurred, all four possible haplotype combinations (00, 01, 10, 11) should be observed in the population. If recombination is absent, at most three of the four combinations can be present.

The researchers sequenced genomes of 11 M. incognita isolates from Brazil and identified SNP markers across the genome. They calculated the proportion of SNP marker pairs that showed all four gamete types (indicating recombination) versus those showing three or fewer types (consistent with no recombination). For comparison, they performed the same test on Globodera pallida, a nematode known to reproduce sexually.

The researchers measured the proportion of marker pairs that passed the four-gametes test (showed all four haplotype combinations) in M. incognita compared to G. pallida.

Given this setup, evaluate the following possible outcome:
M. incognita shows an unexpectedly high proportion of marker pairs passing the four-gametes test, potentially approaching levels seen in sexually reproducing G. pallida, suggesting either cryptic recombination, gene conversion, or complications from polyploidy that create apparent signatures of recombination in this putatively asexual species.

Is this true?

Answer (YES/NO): NO